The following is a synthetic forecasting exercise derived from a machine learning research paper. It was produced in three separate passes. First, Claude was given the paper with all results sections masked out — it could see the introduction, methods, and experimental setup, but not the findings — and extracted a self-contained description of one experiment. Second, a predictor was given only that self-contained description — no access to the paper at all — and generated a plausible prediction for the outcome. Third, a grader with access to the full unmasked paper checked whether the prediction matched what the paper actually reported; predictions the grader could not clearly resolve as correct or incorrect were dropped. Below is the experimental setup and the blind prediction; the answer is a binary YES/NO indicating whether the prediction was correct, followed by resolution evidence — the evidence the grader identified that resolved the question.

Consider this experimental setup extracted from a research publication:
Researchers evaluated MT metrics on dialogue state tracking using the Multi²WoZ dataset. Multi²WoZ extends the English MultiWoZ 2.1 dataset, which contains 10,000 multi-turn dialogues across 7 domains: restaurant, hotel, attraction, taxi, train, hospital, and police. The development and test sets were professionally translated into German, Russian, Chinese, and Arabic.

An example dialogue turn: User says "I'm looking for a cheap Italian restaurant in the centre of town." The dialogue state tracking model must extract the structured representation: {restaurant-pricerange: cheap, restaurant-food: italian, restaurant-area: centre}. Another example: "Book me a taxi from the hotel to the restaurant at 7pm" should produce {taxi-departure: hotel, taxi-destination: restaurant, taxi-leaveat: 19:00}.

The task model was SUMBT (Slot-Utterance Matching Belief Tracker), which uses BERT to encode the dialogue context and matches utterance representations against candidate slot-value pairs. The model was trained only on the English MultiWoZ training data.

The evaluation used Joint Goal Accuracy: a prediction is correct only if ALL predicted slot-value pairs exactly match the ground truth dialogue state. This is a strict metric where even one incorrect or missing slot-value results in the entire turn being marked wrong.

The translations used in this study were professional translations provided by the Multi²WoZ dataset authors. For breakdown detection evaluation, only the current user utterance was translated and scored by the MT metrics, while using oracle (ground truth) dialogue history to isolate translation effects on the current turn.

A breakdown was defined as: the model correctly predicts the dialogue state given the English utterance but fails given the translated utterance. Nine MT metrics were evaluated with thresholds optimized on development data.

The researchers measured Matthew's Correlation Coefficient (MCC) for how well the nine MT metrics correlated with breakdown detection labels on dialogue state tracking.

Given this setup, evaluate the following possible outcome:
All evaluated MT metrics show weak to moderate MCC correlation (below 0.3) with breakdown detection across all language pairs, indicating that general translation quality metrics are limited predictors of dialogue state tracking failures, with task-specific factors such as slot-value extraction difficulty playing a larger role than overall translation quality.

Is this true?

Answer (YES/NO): YES